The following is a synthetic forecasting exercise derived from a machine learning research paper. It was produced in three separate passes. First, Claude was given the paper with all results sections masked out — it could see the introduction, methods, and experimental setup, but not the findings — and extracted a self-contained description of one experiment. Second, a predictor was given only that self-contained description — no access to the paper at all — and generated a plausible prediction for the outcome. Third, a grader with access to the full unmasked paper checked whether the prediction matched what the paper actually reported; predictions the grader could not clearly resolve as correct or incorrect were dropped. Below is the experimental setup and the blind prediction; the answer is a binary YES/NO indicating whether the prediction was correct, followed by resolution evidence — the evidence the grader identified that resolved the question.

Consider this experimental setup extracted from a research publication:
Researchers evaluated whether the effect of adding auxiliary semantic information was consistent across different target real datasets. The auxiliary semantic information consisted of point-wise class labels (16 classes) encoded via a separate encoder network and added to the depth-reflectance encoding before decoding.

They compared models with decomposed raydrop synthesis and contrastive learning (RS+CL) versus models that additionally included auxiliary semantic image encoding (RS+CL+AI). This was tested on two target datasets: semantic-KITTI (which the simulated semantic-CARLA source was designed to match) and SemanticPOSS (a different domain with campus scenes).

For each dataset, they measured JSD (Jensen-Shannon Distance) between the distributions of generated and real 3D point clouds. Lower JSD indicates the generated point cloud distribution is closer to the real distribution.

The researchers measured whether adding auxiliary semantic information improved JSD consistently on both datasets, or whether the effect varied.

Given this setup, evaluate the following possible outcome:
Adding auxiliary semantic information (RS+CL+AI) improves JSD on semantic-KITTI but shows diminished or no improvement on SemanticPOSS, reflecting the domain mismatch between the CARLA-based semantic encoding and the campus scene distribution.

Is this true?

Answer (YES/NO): NO